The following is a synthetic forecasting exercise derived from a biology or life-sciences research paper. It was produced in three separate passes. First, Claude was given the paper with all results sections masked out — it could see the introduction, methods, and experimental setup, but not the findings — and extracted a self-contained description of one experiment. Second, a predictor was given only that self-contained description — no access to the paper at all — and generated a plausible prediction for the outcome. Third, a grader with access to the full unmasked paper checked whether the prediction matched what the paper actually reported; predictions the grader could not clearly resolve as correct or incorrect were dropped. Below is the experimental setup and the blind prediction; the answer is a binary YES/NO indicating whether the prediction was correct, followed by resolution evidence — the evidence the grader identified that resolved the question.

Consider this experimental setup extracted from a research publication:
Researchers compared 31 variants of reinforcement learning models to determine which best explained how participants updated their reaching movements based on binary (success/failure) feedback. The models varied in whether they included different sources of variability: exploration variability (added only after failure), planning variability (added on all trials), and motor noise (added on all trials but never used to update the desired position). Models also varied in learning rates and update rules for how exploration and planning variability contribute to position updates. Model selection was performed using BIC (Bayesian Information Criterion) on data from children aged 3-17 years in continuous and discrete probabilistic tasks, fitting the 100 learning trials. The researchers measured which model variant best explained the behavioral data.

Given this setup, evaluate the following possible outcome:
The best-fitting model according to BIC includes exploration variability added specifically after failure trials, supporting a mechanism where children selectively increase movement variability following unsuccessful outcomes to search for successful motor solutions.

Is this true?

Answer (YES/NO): YES